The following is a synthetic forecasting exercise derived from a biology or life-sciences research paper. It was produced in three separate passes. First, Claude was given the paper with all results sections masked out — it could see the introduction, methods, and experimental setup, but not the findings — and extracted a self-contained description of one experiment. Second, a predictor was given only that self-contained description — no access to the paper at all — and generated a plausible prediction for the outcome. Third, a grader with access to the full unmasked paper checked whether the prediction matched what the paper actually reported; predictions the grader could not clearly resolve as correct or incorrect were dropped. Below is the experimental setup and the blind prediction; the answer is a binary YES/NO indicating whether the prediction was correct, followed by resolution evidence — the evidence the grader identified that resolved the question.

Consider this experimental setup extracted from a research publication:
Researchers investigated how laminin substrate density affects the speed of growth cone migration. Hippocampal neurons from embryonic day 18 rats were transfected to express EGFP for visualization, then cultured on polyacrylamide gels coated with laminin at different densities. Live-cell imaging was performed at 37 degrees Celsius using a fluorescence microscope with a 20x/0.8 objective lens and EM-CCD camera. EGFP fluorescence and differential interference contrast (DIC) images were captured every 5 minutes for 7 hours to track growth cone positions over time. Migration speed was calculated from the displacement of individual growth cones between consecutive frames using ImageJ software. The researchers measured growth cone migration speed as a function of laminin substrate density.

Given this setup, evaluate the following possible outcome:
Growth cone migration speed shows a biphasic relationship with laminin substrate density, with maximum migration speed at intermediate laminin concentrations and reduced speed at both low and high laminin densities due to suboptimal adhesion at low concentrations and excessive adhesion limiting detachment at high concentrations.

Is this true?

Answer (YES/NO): YES